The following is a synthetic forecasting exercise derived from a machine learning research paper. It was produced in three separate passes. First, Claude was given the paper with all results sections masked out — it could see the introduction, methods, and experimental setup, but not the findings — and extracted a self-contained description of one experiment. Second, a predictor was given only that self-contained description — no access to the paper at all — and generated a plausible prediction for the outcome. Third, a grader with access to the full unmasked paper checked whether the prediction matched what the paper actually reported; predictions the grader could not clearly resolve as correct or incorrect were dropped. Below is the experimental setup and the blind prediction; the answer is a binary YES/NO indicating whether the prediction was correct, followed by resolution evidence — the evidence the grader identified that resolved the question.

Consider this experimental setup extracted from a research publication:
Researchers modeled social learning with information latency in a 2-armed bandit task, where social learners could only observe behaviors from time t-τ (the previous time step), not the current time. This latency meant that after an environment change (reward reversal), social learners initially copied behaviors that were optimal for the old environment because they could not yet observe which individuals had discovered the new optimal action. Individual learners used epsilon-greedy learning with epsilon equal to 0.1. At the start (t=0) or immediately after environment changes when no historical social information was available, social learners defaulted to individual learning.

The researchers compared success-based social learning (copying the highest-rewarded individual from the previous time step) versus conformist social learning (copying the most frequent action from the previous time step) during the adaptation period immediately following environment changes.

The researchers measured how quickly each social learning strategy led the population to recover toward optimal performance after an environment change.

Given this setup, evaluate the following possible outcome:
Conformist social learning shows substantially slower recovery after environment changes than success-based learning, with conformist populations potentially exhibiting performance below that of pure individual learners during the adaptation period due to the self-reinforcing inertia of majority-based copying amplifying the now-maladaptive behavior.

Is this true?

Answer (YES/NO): NO